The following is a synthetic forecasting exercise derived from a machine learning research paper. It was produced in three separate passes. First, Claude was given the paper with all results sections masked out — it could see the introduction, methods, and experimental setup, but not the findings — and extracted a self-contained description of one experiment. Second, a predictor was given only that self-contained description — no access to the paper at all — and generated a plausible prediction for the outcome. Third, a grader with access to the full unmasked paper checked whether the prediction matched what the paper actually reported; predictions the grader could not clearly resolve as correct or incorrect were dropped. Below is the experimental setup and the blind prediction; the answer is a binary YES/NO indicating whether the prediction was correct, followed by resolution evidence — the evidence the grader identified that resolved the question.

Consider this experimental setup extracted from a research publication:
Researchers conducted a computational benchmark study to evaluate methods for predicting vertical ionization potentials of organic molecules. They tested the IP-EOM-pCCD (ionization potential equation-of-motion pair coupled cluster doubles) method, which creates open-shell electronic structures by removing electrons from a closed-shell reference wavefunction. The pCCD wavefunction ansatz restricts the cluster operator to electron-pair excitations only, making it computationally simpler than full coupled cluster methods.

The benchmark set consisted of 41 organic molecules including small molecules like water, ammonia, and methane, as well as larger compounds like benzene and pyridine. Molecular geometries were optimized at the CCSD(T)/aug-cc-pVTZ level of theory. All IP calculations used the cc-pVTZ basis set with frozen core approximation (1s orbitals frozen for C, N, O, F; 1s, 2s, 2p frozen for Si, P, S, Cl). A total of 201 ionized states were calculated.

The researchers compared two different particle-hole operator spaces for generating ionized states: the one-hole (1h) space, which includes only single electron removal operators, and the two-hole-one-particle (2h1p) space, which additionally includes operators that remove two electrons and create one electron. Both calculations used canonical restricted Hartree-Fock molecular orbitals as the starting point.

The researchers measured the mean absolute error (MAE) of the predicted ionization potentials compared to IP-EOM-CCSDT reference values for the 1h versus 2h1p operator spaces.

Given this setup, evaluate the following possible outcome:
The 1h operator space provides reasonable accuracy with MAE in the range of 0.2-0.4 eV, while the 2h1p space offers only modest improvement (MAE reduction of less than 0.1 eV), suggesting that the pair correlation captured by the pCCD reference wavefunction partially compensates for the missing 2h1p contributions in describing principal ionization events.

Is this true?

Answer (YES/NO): NO